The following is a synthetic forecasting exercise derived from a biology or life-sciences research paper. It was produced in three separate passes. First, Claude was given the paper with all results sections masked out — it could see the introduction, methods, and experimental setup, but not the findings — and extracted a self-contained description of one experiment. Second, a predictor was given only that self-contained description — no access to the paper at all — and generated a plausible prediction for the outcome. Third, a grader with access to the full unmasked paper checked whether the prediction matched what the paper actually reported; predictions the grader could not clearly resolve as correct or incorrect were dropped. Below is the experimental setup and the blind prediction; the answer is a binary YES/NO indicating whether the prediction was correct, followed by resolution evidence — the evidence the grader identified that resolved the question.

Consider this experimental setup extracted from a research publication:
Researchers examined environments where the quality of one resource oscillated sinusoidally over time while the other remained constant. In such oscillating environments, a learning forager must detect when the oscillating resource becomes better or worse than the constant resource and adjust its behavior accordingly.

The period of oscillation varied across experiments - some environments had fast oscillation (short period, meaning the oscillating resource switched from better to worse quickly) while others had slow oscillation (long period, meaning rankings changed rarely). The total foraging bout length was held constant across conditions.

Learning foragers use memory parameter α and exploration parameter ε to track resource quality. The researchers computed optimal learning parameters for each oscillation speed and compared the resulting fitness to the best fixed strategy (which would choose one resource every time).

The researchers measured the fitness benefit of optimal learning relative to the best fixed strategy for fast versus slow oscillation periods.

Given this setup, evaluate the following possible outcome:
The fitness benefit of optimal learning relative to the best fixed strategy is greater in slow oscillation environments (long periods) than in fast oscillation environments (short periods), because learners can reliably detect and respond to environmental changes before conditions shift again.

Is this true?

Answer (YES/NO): YES